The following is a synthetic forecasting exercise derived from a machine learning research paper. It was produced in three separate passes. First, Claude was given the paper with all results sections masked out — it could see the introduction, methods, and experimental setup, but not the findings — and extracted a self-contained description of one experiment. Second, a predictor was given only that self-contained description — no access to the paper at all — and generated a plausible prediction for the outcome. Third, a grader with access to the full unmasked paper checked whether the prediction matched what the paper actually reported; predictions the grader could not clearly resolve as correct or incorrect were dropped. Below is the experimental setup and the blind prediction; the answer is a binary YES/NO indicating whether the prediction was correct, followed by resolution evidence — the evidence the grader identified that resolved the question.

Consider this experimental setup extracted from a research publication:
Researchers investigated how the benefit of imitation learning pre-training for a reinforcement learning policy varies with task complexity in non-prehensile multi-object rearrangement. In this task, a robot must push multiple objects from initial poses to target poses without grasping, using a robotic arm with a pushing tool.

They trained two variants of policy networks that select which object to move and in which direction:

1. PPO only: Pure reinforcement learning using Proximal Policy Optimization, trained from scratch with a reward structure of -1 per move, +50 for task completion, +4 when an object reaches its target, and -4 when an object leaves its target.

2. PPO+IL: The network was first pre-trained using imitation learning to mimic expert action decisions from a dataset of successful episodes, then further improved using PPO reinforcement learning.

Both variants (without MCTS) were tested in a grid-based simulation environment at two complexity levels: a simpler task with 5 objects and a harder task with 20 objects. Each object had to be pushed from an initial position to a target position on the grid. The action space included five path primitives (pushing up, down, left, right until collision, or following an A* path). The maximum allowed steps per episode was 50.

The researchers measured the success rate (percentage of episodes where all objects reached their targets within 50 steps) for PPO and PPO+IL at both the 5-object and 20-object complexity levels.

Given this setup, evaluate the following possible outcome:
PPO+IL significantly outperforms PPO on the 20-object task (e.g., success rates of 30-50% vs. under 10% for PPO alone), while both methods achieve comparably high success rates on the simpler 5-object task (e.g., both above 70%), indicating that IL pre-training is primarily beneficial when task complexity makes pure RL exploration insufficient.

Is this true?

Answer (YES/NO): NO